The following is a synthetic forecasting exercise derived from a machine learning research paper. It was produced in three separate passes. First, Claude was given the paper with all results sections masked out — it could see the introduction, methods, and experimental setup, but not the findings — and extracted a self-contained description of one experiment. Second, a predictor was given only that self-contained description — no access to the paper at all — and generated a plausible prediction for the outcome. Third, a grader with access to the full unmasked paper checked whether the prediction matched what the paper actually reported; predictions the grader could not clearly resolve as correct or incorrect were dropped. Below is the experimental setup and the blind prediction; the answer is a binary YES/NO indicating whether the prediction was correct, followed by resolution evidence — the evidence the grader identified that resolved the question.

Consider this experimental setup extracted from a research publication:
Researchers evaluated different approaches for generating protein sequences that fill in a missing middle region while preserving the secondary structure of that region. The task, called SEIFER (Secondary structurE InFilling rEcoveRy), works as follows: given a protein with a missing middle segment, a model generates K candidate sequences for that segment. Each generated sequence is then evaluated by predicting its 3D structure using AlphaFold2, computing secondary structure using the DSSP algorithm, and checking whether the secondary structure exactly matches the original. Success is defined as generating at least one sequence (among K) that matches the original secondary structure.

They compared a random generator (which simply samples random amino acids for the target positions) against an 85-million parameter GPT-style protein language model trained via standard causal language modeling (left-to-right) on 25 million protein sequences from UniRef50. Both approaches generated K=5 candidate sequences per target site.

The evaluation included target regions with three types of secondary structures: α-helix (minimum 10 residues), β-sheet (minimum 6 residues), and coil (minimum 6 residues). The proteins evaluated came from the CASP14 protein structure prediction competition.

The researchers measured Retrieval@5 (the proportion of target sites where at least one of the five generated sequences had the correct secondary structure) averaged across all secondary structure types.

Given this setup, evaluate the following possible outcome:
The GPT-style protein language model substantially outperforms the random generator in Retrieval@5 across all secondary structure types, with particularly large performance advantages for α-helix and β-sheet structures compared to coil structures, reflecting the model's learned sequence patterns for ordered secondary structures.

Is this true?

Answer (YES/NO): NO